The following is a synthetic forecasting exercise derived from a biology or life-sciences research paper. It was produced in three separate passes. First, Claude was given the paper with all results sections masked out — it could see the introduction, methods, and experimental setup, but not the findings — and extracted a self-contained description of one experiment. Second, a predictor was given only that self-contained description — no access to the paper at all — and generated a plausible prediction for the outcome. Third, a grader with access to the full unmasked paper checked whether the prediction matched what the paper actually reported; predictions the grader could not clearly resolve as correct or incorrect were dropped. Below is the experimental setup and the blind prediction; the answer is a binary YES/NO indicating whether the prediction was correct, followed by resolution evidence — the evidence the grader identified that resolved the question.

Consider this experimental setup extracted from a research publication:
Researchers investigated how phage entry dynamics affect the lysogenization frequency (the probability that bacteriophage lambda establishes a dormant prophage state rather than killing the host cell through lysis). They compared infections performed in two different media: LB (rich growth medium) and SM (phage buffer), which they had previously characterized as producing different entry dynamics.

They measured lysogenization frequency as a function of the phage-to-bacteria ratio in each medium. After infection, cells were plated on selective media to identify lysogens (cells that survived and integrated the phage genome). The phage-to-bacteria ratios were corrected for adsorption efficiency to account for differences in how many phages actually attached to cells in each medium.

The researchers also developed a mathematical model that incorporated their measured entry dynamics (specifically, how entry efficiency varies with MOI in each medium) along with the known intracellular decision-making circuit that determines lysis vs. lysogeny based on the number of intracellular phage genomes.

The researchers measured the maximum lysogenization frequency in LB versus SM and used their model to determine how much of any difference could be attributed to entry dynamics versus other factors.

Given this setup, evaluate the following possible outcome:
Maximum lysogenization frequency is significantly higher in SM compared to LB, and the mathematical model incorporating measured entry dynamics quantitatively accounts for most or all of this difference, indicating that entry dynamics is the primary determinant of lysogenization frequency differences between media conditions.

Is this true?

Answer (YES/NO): NO